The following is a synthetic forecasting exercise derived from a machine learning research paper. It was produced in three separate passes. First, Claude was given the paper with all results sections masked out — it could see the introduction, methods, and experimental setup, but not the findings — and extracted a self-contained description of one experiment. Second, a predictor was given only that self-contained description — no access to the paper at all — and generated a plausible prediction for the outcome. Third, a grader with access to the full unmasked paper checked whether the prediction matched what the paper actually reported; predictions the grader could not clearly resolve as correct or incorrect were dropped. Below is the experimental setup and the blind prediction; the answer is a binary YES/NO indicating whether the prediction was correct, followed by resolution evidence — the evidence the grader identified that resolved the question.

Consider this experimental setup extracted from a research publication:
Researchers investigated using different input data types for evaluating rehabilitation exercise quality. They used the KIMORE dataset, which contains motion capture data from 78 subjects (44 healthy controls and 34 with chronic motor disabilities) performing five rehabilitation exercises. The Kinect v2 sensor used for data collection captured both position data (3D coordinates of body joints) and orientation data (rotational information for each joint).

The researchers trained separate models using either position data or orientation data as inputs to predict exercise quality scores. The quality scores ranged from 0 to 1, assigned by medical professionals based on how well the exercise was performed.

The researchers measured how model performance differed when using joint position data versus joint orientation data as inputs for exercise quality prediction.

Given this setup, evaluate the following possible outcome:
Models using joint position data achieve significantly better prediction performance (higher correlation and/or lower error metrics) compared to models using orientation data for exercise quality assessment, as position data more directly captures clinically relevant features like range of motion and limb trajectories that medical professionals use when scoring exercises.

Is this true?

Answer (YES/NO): NO